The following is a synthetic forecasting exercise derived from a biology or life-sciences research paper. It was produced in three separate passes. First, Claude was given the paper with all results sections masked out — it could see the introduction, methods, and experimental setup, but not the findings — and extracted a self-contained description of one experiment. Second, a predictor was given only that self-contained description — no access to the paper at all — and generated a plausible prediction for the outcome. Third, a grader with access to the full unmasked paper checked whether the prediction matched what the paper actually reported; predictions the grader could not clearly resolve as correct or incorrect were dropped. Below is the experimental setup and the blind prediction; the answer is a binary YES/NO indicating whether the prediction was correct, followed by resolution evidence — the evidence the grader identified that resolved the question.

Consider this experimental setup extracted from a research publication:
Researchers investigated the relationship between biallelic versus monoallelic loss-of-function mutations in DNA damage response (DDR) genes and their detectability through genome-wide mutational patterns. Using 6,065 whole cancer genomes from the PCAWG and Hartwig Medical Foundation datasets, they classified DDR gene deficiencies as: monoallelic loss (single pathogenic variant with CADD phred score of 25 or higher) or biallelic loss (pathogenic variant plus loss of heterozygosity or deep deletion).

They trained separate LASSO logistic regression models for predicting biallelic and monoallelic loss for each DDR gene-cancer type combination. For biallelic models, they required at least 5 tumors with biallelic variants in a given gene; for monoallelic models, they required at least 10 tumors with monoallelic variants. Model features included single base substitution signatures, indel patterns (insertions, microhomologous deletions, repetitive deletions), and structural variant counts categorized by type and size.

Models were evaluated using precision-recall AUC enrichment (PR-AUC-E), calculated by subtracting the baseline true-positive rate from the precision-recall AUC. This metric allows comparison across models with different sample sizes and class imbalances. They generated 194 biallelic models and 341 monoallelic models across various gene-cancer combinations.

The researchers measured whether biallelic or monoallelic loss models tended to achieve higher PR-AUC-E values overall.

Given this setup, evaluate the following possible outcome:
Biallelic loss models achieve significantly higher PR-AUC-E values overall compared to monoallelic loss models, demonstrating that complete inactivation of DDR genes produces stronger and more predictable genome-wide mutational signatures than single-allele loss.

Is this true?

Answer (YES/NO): NO